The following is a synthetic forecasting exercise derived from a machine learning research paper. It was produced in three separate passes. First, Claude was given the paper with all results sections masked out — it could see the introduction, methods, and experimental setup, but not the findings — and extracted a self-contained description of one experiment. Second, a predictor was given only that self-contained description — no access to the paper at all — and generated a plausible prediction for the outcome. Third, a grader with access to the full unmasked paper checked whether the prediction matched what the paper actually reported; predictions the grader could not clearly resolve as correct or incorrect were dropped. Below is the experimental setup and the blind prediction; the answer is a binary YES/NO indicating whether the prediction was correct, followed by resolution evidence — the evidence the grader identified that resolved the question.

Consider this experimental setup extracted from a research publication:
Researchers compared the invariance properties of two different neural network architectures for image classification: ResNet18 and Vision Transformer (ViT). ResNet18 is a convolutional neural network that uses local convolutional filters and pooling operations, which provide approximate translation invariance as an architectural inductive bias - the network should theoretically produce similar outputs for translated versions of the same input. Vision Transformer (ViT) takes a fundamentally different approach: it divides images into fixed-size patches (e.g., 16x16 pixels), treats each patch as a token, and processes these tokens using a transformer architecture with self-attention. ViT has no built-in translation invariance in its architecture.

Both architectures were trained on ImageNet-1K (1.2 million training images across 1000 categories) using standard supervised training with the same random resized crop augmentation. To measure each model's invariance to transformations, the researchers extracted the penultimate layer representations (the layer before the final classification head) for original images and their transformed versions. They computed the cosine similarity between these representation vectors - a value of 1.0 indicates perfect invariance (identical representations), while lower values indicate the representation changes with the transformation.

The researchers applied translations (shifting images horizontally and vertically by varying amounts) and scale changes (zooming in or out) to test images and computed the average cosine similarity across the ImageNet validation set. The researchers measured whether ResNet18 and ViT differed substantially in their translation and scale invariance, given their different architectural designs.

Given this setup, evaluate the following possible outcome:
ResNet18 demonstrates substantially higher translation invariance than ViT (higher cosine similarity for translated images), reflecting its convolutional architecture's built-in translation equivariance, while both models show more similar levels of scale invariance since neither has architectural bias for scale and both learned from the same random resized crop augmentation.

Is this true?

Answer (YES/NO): NO